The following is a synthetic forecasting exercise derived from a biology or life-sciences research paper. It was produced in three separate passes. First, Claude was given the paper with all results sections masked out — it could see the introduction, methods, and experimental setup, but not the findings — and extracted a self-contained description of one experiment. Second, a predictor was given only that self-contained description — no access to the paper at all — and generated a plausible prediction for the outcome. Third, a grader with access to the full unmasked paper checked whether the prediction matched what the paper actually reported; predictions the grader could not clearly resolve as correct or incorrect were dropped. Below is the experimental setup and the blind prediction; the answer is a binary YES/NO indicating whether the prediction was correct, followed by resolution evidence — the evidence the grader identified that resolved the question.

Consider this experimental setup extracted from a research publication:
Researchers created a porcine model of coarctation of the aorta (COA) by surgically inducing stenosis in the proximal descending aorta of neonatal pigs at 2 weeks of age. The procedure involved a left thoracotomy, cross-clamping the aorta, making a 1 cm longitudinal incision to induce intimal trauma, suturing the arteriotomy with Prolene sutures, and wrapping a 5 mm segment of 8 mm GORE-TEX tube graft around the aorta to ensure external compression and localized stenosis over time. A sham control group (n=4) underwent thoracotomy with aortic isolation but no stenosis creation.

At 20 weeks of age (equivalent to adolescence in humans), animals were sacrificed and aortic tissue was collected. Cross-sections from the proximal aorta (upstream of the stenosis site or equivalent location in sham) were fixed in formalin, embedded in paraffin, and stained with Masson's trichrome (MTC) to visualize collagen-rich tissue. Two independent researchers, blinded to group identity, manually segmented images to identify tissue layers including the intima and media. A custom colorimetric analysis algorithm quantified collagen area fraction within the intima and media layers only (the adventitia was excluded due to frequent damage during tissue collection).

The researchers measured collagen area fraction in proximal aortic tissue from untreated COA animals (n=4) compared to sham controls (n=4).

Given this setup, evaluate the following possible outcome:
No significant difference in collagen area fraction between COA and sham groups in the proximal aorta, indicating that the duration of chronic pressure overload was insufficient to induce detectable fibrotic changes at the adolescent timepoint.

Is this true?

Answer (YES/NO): YES